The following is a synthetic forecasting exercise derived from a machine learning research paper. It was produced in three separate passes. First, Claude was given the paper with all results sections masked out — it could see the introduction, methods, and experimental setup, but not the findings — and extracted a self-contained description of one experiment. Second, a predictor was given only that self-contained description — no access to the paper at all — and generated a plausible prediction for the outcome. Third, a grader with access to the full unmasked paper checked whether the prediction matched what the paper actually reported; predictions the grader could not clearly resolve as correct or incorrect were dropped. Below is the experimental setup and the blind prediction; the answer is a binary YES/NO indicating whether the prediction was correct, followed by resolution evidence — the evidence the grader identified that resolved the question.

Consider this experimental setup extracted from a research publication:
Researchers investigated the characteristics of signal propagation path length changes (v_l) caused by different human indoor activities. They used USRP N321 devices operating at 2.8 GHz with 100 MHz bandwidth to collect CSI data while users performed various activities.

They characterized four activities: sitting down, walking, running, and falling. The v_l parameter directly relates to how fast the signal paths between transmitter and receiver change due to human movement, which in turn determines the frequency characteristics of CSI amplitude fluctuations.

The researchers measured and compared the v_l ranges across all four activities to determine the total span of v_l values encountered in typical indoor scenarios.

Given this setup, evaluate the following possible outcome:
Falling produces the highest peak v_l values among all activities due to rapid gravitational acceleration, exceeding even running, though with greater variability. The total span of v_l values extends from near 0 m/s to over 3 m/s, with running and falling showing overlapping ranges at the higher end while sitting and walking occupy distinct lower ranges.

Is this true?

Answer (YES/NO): NO